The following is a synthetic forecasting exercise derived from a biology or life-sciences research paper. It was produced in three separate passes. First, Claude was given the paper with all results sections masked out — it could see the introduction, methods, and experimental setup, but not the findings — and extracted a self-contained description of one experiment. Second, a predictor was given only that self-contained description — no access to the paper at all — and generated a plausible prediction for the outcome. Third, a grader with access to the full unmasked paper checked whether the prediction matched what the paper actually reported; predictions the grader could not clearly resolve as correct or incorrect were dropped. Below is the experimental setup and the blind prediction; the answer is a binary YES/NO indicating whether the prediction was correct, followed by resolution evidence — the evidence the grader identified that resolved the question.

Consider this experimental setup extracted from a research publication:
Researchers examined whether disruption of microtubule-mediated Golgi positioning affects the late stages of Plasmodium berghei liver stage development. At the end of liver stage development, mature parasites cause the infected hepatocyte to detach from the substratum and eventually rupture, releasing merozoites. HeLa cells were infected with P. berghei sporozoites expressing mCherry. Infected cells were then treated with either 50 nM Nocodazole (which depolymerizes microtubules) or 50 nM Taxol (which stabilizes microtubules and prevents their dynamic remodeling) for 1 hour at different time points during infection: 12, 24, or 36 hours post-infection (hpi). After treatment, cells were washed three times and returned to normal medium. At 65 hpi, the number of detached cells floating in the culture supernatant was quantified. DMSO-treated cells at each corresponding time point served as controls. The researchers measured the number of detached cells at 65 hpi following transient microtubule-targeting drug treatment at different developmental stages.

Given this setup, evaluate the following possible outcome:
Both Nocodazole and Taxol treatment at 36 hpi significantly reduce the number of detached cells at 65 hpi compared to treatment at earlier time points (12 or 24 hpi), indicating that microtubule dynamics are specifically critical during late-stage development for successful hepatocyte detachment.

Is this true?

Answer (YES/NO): NO